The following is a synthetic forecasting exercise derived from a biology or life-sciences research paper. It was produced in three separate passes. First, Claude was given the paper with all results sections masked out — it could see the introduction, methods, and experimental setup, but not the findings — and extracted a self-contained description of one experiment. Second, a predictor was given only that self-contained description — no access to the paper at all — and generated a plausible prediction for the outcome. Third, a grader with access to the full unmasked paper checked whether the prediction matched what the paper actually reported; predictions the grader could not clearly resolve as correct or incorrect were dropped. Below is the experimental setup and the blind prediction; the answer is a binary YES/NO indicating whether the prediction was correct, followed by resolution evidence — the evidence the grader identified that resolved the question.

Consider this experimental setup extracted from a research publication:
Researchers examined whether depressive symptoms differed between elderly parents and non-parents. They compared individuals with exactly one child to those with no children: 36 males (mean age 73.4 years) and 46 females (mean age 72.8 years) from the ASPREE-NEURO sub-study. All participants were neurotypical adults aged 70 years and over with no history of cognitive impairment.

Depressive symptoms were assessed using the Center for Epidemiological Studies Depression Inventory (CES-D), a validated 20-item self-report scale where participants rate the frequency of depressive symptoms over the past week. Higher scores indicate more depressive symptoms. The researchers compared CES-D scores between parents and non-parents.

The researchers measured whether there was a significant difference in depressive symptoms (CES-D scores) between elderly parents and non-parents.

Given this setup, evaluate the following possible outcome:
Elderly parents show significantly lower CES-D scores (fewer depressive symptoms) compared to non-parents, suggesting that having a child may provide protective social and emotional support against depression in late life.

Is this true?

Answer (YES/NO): NO